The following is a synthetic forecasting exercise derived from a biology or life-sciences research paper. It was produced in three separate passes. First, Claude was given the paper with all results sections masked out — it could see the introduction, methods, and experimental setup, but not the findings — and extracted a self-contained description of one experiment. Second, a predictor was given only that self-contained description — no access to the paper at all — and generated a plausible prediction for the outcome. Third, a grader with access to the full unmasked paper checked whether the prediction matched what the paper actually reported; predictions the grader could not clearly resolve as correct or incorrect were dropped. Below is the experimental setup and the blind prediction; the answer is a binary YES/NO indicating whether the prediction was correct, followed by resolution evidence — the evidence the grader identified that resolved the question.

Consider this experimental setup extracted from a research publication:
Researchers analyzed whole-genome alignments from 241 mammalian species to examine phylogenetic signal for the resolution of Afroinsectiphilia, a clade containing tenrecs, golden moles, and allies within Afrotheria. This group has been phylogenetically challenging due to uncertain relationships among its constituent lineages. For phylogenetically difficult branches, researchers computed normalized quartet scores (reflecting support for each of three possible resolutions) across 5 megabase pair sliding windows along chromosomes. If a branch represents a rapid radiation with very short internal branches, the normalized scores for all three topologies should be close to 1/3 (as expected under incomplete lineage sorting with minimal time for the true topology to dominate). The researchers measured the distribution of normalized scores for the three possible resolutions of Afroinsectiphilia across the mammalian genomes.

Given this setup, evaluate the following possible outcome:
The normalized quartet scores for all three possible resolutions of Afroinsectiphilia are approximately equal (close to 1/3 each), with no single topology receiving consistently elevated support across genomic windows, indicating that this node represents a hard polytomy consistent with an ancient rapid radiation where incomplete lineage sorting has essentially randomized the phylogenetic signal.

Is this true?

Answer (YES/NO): YES